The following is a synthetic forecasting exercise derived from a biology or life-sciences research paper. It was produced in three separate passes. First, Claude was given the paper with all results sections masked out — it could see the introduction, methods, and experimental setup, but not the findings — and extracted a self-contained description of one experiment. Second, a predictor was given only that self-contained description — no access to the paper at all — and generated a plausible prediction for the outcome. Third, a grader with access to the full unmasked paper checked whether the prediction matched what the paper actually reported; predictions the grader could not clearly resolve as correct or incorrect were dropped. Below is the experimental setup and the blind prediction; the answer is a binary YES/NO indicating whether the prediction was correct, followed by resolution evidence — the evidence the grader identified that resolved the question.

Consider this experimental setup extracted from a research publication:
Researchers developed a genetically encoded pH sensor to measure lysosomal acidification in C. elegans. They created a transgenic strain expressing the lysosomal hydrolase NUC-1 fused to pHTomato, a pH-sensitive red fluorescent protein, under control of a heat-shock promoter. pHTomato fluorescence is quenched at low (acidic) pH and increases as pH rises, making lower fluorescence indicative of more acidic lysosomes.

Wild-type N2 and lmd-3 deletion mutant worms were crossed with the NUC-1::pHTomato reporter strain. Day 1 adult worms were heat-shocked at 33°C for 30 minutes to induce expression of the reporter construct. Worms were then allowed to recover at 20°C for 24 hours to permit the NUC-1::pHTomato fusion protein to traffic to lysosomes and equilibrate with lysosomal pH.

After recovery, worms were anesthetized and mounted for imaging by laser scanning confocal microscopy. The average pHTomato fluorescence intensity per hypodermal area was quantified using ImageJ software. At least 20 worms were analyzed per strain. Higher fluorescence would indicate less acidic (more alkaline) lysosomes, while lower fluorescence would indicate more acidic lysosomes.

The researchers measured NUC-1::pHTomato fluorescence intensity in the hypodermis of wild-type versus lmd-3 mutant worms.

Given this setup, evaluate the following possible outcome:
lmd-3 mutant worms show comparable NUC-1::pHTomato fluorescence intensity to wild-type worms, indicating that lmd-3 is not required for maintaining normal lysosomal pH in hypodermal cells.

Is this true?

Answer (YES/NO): NO